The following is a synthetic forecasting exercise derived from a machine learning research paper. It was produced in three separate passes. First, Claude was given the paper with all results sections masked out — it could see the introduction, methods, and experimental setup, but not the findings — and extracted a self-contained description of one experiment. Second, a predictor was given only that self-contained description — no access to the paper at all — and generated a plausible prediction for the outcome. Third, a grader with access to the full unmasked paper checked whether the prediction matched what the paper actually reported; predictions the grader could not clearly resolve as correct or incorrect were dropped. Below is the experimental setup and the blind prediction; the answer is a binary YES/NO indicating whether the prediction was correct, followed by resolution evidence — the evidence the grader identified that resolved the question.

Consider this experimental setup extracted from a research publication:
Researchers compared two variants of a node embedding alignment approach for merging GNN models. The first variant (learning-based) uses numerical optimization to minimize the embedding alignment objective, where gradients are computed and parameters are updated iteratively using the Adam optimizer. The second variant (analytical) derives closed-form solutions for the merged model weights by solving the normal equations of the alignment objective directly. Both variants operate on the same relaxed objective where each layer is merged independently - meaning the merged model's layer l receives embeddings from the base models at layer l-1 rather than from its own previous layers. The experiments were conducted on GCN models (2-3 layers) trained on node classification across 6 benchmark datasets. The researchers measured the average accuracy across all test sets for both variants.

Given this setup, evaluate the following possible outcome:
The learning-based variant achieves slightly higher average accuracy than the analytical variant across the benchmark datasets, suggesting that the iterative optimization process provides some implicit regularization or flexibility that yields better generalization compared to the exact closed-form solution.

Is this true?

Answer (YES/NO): NO